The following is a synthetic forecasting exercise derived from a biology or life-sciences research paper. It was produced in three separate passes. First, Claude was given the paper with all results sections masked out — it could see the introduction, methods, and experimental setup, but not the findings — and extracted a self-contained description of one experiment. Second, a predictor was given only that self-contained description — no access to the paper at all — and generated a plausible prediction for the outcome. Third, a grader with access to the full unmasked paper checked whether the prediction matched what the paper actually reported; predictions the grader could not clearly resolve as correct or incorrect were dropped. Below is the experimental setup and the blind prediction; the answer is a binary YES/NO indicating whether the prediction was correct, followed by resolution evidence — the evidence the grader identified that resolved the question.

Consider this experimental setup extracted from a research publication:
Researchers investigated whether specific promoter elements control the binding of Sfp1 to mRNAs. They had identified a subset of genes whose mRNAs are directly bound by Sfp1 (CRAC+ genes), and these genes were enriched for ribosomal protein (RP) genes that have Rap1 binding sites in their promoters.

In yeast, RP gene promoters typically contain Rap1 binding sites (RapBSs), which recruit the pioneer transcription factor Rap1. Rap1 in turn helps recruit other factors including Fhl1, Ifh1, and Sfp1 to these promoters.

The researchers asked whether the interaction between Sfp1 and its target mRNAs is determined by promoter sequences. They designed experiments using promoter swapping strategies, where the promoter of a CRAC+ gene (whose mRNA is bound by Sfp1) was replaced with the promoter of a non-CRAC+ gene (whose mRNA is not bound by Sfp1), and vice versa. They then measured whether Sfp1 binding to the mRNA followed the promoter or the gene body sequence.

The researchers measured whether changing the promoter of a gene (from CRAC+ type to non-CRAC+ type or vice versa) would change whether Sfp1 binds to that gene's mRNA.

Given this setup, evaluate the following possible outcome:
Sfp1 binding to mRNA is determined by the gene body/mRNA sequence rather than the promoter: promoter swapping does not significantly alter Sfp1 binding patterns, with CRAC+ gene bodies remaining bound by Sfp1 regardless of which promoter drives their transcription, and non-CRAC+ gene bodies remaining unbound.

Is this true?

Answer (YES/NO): NO